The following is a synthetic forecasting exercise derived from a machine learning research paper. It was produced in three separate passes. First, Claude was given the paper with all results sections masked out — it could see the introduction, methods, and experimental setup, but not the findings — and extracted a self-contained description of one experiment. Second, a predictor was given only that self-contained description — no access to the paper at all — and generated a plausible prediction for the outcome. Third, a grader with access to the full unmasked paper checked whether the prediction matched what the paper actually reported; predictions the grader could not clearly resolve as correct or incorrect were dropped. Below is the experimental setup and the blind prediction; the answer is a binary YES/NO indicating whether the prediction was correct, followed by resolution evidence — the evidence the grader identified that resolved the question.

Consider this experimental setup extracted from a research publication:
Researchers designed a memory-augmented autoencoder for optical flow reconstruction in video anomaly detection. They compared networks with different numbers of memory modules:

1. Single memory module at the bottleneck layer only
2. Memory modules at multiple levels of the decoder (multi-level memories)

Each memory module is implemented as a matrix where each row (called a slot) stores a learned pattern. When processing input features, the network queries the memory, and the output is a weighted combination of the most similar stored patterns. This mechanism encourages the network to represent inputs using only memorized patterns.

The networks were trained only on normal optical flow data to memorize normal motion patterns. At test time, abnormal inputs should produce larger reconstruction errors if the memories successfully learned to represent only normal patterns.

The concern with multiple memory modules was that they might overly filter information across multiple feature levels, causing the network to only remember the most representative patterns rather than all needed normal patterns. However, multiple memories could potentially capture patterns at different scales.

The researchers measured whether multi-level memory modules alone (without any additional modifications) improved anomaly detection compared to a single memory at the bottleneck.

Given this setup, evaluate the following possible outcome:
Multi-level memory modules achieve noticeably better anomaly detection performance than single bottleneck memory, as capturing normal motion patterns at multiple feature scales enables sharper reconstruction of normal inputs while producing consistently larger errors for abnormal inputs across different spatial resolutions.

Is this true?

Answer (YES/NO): NO